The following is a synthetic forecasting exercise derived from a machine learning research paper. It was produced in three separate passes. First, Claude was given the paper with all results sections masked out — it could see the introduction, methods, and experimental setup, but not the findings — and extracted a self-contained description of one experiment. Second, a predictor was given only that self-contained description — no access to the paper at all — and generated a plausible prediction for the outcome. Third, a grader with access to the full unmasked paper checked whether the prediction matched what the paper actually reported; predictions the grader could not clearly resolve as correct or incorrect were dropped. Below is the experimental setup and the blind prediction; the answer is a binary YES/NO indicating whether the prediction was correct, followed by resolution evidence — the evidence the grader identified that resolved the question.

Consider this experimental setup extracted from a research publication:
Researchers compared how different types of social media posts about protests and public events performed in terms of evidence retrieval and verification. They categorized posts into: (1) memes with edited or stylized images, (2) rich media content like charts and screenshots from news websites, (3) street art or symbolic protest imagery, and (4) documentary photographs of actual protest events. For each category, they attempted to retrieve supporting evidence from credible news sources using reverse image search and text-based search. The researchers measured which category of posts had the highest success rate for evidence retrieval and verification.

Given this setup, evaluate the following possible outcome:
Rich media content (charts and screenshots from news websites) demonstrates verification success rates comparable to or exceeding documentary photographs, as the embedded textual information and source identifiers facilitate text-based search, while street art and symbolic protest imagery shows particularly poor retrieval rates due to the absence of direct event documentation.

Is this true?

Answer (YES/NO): NO